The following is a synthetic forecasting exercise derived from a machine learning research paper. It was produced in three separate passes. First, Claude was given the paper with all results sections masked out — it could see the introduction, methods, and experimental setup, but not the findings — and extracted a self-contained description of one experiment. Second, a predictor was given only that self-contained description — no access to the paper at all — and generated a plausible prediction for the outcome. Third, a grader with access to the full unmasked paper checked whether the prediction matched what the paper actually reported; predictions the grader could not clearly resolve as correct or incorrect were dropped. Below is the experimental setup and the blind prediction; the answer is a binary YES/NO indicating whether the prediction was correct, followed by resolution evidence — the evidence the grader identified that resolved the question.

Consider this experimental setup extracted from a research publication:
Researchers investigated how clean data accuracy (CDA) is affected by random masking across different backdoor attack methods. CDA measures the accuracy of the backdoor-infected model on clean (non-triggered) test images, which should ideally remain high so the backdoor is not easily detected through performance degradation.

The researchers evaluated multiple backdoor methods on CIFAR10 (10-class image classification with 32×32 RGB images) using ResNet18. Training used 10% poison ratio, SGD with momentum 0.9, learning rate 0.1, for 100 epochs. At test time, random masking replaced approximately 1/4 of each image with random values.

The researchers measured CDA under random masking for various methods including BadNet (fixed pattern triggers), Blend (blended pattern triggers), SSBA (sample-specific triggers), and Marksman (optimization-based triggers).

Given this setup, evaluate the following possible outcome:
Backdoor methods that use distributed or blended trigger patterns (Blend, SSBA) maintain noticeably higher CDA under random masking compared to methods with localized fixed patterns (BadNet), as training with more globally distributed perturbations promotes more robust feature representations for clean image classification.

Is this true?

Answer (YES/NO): NO